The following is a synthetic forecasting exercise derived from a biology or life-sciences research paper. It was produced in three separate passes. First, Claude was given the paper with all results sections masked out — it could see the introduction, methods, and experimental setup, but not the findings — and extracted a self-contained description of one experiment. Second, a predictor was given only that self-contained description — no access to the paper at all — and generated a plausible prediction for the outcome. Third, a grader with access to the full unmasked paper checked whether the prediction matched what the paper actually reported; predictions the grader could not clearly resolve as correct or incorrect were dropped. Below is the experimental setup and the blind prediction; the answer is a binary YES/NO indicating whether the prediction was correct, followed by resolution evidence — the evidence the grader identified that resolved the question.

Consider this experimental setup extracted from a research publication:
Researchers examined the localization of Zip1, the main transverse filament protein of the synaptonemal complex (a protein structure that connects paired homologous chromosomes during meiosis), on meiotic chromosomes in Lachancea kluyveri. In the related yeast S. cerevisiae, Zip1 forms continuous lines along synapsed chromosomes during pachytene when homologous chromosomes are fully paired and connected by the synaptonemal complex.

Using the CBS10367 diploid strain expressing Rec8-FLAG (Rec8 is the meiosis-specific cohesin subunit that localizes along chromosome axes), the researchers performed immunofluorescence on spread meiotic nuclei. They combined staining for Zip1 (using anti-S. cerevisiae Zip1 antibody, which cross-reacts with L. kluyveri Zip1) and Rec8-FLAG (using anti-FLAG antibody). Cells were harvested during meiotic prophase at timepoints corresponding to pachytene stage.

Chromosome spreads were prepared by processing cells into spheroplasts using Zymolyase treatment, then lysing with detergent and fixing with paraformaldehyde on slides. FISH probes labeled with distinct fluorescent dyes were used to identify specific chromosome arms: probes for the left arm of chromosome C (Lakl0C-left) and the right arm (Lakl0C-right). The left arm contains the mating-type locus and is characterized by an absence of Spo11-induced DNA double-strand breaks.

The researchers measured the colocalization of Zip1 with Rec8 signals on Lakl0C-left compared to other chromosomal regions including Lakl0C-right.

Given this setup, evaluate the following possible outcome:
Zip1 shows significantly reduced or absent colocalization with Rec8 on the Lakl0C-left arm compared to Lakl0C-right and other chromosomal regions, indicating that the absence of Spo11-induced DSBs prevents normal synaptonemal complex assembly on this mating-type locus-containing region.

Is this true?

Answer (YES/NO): YES